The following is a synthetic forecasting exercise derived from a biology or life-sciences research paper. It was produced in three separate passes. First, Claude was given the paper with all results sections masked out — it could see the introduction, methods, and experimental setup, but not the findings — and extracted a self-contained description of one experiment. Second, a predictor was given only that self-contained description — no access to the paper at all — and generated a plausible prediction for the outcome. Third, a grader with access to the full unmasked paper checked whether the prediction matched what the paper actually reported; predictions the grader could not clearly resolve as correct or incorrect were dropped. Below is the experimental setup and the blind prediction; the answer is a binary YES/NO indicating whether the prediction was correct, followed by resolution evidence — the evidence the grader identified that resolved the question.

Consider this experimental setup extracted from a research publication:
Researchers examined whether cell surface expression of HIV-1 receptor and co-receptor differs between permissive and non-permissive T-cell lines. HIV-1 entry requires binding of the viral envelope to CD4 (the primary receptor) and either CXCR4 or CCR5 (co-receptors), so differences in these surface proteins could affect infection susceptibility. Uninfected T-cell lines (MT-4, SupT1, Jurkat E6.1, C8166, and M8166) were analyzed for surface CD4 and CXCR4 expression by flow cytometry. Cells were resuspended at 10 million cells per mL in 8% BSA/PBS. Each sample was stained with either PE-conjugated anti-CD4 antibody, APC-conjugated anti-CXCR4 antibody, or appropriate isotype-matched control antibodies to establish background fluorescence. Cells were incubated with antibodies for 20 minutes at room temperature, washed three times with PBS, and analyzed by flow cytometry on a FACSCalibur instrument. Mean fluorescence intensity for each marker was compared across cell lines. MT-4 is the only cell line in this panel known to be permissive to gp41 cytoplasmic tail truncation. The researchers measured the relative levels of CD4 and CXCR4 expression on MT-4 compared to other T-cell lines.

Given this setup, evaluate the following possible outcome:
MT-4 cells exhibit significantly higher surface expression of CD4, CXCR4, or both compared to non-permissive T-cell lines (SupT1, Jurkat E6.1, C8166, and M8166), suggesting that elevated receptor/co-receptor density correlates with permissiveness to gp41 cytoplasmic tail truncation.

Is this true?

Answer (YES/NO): NO